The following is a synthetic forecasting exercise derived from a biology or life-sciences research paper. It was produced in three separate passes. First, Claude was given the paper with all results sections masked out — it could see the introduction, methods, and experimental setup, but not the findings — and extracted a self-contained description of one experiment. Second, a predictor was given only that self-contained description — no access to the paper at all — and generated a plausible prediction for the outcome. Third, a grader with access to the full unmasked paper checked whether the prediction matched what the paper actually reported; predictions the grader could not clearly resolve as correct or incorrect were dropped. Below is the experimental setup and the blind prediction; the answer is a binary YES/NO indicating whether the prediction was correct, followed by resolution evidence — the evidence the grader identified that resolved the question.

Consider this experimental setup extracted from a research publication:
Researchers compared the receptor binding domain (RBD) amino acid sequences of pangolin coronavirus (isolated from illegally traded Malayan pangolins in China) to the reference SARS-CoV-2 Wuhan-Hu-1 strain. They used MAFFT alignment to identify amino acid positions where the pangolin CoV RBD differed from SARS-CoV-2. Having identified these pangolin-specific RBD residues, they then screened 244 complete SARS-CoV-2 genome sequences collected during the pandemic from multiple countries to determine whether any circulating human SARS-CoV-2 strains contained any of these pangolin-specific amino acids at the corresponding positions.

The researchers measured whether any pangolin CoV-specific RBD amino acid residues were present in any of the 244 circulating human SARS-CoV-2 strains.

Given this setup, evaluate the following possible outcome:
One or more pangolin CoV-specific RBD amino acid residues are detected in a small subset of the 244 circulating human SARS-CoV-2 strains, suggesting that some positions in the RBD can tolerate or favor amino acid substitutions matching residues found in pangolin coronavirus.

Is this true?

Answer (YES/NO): NO